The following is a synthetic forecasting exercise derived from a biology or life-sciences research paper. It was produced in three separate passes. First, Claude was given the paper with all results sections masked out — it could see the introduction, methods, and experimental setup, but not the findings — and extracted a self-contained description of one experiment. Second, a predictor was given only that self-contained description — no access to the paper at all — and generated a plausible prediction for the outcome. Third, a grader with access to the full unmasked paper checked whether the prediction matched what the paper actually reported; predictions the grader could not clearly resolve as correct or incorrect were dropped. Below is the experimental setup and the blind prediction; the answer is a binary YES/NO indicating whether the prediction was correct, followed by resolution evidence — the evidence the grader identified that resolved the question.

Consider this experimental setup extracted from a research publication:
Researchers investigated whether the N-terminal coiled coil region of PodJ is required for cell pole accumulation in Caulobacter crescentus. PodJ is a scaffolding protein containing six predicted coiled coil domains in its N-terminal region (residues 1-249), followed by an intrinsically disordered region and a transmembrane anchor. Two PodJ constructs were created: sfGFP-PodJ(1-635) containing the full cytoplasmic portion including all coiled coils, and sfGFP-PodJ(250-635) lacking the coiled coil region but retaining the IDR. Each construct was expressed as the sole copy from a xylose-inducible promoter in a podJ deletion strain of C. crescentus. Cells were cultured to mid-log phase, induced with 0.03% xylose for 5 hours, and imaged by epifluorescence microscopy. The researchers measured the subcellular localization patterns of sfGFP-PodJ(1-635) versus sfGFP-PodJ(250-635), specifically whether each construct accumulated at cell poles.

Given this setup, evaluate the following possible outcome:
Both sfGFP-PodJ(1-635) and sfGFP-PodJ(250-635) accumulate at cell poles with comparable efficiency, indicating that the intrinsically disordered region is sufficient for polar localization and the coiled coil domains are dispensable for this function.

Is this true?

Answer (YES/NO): NO